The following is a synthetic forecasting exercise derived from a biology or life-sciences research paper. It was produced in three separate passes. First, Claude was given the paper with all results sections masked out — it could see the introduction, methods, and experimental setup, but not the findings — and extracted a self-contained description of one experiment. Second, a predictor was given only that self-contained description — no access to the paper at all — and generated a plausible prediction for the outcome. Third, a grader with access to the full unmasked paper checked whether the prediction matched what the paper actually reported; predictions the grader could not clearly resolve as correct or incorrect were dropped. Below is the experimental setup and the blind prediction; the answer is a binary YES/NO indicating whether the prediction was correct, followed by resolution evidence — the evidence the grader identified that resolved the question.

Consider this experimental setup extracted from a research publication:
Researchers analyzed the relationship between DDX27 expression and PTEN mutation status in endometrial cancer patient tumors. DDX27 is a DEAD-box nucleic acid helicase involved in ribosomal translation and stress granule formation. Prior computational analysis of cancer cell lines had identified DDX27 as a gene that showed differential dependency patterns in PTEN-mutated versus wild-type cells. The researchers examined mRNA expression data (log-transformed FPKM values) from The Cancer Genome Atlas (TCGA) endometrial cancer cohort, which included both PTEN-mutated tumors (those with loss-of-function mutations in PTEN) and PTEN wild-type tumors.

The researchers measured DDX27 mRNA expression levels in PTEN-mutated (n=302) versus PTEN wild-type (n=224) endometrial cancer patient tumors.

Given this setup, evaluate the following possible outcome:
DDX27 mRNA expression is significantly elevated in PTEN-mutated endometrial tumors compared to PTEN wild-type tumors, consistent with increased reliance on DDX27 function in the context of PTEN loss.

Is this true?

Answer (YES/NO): NO